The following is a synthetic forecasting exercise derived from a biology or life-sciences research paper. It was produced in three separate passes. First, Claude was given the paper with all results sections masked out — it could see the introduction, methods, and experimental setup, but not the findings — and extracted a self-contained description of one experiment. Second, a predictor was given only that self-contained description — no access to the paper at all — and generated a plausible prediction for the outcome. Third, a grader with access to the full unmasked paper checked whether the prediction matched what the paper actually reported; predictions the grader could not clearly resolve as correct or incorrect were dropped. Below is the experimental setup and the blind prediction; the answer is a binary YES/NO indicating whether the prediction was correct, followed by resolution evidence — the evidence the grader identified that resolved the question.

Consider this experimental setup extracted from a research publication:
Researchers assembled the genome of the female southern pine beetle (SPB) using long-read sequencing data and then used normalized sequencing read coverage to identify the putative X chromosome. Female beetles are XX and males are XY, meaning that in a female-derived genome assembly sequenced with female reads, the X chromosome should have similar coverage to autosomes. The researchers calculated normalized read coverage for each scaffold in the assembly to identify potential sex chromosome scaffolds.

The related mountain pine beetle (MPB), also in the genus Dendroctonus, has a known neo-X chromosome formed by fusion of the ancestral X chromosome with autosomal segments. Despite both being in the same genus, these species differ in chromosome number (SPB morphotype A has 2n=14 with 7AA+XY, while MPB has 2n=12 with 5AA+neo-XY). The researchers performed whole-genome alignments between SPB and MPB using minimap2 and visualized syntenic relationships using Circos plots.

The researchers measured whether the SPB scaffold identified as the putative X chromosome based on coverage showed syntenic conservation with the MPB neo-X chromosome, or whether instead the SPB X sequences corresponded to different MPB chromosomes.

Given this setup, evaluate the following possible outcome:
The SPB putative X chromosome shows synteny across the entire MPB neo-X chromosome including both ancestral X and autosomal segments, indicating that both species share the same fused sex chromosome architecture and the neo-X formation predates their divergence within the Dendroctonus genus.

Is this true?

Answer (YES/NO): NO